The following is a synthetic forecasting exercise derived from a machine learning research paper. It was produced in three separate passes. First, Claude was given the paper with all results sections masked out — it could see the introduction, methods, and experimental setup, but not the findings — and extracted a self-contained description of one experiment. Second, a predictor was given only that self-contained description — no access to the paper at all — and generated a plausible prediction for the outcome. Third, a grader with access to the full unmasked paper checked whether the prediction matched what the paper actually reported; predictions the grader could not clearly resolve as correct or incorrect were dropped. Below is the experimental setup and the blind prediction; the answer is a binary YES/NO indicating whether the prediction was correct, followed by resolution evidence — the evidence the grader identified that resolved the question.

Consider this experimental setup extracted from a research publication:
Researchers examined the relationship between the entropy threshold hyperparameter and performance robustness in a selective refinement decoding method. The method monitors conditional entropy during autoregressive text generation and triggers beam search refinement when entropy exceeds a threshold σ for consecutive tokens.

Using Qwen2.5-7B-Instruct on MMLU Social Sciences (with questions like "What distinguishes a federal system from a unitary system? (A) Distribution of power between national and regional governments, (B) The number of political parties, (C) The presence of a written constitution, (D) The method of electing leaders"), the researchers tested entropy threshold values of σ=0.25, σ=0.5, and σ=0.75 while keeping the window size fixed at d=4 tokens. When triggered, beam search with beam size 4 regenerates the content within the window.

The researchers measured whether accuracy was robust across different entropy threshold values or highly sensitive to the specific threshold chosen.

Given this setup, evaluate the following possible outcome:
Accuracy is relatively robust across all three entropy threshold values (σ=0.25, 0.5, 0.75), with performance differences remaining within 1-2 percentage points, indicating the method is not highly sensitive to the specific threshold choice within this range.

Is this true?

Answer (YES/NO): YES